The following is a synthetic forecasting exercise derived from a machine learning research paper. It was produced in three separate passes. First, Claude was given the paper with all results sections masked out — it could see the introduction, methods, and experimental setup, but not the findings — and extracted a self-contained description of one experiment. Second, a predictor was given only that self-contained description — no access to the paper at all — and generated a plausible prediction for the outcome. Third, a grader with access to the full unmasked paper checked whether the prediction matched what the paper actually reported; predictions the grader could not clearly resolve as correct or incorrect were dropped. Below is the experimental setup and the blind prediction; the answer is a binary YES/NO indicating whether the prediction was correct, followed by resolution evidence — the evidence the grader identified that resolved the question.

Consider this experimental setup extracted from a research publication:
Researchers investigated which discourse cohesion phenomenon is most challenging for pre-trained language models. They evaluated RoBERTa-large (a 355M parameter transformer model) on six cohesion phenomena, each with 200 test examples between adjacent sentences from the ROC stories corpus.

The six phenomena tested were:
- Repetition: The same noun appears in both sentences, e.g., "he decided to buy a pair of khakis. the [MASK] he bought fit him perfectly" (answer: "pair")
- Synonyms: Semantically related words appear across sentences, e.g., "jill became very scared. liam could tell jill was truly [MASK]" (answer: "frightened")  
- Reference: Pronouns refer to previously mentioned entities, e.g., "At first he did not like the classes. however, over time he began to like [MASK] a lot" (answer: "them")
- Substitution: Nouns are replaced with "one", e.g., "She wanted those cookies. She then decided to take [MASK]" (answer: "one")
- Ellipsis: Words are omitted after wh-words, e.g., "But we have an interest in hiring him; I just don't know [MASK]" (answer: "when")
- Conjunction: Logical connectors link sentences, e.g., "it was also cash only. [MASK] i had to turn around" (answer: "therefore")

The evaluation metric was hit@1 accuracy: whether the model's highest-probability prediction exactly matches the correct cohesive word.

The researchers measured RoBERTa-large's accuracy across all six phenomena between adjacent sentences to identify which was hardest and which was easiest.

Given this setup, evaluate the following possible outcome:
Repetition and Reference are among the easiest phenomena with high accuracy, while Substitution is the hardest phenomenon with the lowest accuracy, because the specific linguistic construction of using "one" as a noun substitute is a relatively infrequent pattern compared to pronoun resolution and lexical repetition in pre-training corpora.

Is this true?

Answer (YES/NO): NO